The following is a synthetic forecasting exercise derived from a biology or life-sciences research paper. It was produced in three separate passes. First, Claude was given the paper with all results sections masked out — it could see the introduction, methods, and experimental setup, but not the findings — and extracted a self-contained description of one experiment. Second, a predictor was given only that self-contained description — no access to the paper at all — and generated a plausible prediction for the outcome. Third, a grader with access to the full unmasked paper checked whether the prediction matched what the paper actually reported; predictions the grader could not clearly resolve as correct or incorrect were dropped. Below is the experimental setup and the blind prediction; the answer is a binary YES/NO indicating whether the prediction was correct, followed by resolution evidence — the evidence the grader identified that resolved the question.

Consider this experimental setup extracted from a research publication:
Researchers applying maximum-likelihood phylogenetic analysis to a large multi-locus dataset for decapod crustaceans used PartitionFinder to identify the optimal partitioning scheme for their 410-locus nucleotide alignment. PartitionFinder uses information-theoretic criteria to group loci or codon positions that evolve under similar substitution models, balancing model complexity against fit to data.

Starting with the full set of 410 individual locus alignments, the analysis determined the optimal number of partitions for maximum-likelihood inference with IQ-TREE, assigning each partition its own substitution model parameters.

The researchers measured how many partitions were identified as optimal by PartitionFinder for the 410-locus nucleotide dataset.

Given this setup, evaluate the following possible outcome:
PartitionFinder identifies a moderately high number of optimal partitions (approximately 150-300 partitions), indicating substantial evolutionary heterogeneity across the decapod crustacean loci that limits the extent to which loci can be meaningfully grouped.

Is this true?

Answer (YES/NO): NO